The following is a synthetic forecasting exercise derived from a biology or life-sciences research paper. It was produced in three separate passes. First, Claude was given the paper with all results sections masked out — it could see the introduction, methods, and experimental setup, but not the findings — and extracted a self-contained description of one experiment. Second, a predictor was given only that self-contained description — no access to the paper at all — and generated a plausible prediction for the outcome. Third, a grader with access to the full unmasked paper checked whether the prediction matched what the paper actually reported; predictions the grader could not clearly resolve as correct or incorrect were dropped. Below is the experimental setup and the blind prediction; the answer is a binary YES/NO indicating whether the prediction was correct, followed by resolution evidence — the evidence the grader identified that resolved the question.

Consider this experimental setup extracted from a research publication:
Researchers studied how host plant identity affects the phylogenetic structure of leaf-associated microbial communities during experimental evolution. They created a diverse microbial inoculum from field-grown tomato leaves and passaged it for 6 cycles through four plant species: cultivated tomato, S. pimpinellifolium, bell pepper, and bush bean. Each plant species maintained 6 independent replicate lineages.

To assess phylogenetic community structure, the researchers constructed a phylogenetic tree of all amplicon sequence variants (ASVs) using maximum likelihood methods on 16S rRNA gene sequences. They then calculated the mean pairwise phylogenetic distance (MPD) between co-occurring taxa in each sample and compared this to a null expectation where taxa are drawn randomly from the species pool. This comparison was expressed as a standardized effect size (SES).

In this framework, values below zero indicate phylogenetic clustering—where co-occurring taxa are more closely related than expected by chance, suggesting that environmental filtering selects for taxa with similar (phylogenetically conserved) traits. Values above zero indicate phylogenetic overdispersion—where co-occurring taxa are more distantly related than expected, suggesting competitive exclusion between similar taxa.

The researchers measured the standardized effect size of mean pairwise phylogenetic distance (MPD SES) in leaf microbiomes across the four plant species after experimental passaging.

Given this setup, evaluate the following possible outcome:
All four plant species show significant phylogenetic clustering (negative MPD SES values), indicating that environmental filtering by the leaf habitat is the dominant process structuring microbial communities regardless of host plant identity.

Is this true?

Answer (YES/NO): NO